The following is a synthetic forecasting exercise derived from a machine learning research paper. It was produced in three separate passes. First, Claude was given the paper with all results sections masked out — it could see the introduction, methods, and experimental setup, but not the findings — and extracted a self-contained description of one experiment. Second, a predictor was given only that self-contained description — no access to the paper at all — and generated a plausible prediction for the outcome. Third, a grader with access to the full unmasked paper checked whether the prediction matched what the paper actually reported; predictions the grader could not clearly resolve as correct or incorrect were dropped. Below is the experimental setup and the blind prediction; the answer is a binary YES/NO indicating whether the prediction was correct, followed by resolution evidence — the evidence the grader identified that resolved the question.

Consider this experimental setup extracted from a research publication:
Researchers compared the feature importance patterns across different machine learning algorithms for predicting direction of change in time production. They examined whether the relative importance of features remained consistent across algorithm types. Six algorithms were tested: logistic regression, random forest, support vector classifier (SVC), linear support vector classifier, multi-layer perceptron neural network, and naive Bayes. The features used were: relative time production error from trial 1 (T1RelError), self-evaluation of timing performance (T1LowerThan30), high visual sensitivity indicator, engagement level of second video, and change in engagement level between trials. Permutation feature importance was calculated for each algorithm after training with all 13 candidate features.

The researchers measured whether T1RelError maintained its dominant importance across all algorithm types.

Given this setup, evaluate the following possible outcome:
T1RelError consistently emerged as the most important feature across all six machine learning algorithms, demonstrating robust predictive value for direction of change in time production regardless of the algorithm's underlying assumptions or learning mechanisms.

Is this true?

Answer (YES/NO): YES